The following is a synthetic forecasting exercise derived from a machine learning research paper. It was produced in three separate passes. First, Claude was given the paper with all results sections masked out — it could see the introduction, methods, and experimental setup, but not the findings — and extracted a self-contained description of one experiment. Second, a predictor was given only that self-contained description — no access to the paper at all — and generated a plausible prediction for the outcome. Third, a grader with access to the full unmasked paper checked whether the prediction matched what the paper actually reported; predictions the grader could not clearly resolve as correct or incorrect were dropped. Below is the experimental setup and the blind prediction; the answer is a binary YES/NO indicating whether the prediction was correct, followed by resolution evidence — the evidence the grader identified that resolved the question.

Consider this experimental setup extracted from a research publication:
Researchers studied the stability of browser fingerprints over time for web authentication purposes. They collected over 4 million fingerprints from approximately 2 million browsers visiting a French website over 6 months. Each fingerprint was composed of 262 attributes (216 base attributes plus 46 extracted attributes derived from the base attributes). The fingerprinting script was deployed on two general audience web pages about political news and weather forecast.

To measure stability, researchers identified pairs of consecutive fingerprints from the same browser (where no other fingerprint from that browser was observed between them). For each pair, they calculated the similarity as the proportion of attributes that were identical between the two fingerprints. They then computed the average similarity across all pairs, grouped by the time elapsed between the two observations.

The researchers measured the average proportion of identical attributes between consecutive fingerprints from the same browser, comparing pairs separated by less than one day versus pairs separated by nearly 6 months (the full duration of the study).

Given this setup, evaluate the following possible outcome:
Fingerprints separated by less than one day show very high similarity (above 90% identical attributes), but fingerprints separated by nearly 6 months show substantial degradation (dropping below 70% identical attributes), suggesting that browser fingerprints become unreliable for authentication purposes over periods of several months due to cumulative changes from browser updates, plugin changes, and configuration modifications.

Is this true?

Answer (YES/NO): NO